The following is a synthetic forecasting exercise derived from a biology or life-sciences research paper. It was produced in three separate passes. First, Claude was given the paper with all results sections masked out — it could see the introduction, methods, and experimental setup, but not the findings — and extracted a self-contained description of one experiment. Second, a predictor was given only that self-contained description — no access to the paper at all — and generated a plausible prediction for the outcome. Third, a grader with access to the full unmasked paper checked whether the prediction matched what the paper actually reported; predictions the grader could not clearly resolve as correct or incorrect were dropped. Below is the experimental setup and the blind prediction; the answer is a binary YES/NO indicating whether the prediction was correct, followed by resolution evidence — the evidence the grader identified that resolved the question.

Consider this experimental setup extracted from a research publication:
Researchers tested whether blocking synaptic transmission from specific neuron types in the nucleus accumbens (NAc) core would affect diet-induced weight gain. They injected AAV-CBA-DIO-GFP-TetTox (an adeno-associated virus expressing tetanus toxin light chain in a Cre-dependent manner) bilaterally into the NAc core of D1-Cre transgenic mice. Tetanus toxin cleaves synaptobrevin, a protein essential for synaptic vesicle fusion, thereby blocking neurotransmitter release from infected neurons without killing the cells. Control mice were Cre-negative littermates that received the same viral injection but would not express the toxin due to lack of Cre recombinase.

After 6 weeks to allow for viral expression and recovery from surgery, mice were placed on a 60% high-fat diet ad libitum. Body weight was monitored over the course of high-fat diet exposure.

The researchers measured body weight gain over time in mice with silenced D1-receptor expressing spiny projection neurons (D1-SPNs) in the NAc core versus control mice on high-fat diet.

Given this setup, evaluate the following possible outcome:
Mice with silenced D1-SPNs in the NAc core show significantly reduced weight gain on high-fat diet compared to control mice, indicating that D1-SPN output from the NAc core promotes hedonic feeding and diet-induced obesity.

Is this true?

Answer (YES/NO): YES